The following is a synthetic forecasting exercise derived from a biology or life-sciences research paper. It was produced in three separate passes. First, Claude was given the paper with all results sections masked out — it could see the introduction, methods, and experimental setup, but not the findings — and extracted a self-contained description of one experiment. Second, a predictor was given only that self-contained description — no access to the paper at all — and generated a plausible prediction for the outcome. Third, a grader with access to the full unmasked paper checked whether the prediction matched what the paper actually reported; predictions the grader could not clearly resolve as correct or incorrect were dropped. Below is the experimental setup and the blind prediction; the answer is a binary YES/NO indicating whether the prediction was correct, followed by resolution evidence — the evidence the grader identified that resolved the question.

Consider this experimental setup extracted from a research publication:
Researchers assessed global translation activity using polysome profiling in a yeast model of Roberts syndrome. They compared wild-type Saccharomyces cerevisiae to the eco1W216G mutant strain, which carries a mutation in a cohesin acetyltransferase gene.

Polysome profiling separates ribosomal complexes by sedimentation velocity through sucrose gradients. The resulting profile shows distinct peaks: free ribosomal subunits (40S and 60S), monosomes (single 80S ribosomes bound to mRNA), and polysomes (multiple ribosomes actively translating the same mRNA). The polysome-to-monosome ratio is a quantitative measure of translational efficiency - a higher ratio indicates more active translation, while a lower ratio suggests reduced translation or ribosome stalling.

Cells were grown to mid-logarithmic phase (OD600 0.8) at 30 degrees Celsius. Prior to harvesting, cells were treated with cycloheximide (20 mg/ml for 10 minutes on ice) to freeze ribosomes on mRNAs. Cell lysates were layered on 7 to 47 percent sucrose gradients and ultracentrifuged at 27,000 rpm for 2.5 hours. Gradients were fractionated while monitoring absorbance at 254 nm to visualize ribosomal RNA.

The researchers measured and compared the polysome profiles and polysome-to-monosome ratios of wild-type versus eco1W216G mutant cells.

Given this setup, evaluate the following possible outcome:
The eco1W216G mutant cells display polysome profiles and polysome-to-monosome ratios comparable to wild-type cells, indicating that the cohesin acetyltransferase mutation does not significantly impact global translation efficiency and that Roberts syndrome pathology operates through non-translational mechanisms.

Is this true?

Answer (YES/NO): NO